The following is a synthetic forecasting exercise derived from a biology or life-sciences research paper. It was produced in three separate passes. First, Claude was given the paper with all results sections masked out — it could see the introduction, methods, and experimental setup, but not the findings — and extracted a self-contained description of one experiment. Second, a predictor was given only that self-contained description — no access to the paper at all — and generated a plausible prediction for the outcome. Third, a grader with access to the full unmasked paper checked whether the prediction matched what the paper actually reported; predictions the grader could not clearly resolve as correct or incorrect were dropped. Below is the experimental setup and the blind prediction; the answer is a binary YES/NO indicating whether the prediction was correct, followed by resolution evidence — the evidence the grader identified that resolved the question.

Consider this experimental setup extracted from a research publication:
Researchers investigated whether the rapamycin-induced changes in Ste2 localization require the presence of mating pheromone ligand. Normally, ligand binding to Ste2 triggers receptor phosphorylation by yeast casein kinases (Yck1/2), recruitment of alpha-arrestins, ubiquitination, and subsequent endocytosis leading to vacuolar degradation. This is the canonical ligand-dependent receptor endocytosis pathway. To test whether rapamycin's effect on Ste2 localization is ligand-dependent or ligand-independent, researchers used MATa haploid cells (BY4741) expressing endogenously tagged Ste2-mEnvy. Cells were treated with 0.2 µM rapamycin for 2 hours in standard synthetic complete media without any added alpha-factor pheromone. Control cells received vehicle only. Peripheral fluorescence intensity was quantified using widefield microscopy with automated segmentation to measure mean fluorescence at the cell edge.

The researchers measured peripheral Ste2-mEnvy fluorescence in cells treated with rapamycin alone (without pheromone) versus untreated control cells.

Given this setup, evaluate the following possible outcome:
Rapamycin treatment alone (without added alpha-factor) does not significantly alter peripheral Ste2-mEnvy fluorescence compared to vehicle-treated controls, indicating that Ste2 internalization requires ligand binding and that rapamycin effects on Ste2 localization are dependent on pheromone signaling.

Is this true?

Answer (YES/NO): NO